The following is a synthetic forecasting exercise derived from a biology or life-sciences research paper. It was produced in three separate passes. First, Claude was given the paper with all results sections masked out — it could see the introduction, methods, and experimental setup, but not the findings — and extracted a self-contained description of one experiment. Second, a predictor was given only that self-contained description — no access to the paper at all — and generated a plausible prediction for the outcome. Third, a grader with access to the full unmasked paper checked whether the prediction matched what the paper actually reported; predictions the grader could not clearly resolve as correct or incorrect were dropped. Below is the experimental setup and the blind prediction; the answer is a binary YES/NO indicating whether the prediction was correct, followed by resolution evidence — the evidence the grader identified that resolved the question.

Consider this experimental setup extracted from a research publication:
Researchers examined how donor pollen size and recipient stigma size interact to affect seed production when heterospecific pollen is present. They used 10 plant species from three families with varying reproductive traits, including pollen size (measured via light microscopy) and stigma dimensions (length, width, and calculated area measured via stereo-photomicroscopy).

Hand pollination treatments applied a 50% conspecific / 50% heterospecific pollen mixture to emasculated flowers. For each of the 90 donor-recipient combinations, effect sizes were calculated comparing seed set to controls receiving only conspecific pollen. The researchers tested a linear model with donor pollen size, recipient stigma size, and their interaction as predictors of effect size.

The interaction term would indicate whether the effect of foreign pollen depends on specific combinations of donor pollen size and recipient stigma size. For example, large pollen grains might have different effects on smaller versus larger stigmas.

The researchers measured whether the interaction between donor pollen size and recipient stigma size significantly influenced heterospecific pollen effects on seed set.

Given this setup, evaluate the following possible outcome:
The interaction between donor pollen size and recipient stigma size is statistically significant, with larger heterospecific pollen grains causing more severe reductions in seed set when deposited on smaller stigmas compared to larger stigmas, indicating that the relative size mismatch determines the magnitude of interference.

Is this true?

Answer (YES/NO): YES